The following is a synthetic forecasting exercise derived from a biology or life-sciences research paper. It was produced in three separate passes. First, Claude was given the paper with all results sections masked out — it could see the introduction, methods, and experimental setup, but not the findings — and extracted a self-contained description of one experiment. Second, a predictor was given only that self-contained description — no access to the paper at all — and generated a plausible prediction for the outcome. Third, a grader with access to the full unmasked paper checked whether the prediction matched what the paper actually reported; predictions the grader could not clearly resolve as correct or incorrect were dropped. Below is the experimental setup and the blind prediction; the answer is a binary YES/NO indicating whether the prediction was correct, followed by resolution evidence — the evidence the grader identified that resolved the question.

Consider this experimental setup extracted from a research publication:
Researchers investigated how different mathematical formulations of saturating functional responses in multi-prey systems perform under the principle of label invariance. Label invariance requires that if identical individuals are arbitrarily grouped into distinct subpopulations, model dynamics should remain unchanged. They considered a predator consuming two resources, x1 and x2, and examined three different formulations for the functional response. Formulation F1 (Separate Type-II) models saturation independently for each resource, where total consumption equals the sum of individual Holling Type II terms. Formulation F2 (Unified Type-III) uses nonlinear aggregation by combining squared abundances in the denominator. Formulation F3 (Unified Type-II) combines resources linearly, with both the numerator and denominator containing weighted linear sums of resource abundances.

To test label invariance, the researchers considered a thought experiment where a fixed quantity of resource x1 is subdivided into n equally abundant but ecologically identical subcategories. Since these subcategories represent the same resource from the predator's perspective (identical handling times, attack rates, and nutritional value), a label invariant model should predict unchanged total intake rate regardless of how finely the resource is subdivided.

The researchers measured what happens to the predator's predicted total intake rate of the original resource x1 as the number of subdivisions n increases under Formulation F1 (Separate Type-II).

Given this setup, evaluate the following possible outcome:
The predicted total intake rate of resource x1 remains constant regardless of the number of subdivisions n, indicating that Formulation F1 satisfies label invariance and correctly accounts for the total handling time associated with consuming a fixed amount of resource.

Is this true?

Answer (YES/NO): NO